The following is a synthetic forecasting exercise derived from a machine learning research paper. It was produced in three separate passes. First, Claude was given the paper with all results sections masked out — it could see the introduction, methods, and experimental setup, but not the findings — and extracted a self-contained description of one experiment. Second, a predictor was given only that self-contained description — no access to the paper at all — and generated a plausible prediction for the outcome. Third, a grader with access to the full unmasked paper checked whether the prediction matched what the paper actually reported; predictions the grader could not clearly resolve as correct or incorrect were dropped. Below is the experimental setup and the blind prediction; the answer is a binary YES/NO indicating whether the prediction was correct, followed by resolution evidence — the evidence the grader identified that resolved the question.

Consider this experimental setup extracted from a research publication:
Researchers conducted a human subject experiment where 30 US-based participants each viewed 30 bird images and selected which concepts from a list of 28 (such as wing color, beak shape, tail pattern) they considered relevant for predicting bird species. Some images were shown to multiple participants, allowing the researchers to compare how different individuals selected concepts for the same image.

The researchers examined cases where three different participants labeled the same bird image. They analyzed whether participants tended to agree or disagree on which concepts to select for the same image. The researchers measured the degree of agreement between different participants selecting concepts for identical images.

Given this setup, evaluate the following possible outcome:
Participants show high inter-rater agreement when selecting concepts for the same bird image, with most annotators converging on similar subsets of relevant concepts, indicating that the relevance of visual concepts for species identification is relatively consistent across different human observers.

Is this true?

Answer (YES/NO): NO